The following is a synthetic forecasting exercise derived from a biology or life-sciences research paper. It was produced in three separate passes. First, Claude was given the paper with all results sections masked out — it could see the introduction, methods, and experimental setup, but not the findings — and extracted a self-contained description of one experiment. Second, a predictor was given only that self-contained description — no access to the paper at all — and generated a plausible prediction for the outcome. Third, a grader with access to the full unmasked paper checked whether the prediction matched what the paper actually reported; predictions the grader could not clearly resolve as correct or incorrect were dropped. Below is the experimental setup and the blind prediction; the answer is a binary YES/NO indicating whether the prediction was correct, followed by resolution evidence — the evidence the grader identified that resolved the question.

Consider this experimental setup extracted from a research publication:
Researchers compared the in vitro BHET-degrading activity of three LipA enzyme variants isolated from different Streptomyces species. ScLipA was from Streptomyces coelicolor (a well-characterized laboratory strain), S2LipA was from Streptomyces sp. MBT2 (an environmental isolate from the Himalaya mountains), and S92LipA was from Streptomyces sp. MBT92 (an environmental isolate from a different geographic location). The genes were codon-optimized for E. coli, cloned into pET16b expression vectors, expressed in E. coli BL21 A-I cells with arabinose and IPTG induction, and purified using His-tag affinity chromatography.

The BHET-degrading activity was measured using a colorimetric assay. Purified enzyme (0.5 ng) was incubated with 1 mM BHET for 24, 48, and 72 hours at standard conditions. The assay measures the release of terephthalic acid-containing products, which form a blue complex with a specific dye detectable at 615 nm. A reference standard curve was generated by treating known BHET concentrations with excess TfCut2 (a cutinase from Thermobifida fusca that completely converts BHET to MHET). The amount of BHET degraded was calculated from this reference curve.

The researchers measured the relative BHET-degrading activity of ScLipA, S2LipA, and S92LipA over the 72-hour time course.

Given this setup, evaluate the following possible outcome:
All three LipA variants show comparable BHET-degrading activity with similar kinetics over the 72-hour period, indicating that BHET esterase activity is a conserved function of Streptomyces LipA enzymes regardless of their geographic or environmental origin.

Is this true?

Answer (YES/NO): NO